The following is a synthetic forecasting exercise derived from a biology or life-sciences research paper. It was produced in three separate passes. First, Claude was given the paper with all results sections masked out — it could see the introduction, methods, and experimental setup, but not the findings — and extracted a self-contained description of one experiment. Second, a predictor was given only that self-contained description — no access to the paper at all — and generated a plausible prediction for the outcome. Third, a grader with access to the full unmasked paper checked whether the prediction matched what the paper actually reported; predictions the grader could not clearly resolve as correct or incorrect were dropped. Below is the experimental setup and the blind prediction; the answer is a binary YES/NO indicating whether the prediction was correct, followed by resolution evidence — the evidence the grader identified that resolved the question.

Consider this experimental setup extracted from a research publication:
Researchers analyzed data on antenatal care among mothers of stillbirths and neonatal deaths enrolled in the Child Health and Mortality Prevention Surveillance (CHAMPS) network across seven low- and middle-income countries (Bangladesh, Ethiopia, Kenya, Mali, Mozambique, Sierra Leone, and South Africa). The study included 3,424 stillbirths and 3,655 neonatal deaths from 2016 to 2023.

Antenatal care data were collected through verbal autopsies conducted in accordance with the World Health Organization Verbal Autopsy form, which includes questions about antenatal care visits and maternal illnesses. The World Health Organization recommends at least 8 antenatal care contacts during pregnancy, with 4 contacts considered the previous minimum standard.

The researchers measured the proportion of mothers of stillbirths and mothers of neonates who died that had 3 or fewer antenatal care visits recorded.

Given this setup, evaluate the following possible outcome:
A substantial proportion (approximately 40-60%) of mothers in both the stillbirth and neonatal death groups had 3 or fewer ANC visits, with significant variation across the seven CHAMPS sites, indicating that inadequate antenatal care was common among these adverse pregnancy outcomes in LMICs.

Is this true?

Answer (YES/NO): YES